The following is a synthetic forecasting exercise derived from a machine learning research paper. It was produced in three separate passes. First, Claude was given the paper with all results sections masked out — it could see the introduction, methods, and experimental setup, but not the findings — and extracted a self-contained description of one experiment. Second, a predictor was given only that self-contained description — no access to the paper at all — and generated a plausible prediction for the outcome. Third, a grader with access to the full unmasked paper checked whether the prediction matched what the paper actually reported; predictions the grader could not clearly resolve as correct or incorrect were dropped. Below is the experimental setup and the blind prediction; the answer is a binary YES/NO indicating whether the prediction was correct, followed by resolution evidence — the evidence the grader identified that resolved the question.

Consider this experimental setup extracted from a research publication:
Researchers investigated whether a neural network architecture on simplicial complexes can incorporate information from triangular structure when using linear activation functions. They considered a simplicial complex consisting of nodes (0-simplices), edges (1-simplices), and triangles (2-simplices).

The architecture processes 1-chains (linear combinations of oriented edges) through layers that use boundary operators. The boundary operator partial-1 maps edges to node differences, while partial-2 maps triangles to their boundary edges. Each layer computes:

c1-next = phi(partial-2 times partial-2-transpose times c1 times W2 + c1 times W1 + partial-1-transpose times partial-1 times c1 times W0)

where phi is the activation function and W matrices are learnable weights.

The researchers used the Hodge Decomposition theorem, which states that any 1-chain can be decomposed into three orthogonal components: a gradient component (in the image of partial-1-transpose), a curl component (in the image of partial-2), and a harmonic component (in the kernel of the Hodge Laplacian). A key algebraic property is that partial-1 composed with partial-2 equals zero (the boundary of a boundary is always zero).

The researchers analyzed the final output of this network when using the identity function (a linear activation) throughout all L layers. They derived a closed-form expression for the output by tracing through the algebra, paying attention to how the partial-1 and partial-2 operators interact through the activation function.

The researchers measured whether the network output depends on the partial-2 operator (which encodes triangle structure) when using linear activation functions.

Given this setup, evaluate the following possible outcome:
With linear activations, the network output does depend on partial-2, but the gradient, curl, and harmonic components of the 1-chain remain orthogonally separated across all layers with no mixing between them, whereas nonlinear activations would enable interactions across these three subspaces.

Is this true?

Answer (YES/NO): NO